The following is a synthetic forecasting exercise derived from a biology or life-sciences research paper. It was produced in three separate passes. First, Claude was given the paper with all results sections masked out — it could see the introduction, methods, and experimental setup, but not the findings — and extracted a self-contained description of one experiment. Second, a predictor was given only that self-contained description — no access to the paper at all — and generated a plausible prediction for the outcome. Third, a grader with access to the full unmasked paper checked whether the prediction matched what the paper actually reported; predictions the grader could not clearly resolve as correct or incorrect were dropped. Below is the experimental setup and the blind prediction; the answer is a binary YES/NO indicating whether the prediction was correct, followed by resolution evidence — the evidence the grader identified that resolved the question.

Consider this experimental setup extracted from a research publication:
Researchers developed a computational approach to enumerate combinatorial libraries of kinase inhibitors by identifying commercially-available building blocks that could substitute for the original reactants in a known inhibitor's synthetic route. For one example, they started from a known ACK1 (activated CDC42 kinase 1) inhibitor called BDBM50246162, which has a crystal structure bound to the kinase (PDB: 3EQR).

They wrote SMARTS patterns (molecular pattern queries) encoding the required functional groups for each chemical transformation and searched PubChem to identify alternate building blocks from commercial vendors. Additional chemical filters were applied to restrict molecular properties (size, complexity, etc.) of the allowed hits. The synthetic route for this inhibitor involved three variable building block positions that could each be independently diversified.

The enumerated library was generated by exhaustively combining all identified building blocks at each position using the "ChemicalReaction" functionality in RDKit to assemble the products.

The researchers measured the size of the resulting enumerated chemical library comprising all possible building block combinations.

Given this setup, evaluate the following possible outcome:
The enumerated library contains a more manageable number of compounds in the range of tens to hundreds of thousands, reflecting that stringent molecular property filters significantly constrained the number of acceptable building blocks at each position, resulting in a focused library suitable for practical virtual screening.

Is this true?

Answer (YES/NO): NO